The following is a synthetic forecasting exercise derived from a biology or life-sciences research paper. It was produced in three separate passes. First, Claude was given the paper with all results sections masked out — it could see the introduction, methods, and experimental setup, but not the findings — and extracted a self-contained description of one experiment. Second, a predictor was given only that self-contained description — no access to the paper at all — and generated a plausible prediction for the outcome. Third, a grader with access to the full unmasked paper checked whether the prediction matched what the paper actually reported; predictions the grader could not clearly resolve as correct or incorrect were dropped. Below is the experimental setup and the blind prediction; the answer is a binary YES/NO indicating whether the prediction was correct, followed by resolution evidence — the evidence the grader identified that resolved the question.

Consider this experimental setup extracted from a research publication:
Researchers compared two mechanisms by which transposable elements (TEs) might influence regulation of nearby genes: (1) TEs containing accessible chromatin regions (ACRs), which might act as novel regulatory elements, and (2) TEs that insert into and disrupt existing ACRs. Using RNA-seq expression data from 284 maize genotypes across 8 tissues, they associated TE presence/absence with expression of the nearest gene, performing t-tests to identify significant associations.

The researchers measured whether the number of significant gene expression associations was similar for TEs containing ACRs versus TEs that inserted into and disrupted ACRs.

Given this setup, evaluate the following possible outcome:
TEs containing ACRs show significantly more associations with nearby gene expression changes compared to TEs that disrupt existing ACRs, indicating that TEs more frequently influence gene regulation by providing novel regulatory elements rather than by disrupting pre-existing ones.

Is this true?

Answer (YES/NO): YES